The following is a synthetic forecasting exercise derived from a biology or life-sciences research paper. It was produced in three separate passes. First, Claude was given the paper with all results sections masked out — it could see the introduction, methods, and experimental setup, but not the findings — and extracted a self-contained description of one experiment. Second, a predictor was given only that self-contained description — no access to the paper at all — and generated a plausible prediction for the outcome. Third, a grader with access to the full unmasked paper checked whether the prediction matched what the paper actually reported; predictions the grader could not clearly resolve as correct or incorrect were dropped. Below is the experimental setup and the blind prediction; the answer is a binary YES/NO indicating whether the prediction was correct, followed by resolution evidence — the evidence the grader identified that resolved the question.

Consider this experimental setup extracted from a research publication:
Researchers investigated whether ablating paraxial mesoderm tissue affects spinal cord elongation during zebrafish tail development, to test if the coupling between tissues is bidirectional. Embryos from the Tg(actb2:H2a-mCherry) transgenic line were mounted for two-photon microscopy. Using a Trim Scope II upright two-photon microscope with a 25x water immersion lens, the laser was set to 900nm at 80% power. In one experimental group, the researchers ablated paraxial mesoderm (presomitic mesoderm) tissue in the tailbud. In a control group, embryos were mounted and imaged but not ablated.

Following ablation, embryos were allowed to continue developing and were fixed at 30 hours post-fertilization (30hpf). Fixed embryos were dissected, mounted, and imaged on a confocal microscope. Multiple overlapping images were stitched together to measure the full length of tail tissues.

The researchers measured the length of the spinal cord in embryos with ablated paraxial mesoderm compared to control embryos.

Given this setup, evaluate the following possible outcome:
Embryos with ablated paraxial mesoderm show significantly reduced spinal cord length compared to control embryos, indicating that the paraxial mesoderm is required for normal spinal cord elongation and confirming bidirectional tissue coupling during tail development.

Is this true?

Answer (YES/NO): NO